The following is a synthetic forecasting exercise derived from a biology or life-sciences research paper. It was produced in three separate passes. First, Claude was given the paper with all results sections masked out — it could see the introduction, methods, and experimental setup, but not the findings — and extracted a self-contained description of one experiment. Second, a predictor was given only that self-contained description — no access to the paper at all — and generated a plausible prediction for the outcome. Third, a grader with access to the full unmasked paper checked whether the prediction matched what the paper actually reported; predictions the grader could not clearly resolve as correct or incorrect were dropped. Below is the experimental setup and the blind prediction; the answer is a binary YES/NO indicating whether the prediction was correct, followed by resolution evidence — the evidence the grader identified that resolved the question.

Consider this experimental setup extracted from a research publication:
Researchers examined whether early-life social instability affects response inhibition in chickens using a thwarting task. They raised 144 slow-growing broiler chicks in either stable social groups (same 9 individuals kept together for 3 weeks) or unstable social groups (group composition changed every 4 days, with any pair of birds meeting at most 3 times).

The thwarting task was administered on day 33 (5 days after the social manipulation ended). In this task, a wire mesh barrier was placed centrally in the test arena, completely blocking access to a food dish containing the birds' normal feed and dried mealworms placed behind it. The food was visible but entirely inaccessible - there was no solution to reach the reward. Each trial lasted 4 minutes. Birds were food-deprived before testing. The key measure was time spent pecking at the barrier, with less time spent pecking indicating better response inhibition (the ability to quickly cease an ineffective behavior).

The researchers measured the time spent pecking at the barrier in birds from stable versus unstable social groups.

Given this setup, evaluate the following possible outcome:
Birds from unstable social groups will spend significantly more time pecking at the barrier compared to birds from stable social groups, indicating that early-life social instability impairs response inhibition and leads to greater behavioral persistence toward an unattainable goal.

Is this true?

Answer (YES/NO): NO